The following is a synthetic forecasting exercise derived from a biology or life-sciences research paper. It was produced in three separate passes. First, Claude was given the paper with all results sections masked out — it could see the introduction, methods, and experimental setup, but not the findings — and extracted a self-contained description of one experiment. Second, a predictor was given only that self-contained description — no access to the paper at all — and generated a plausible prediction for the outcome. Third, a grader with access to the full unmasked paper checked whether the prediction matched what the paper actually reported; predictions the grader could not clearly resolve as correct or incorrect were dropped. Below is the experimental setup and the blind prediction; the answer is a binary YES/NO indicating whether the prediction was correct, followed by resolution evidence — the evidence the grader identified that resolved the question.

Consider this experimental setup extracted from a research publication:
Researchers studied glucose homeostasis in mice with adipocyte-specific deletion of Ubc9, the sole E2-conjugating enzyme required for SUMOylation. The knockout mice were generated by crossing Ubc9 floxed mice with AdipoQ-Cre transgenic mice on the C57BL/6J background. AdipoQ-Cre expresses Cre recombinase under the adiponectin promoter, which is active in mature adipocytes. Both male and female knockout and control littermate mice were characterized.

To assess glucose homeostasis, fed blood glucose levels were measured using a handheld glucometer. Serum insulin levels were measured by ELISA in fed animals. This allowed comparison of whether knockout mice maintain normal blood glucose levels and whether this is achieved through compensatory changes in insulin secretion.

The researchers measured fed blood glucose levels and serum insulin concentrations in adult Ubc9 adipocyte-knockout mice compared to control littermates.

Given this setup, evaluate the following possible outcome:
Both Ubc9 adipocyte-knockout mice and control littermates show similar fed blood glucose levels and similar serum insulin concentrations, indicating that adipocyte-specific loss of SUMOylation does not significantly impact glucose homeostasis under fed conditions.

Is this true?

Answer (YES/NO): NO